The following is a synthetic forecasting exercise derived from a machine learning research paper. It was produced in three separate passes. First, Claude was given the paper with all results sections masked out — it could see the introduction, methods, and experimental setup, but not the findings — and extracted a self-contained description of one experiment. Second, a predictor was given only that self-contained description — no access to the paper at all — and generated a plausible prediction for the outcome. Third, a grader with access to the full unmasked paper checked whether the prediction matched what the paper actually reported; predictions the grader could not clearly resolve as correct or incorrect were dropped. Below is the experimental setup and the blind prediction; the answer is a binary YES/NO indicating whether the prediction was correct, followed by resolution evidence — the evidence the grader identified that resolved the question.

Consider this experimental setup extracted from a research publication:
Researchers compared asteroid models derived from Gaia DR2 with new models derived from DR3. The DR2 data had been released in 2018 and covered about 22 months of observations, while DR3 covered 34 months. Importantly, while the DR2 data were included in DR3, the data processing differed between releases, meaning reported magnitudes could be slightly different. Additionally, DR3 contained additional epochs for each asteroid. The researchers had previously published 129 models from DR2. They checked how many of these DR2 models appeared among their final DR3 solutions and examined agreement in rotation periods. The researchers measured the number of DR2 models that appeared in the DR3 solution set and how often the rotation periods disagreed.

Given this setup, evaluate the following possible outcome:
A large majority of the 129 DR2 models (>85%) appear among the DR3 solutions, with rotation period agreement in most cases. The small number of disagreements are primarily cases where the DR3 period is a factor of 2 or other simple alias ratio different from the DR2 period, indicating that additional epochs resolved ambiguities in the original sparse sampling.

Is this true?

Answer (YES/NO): NO